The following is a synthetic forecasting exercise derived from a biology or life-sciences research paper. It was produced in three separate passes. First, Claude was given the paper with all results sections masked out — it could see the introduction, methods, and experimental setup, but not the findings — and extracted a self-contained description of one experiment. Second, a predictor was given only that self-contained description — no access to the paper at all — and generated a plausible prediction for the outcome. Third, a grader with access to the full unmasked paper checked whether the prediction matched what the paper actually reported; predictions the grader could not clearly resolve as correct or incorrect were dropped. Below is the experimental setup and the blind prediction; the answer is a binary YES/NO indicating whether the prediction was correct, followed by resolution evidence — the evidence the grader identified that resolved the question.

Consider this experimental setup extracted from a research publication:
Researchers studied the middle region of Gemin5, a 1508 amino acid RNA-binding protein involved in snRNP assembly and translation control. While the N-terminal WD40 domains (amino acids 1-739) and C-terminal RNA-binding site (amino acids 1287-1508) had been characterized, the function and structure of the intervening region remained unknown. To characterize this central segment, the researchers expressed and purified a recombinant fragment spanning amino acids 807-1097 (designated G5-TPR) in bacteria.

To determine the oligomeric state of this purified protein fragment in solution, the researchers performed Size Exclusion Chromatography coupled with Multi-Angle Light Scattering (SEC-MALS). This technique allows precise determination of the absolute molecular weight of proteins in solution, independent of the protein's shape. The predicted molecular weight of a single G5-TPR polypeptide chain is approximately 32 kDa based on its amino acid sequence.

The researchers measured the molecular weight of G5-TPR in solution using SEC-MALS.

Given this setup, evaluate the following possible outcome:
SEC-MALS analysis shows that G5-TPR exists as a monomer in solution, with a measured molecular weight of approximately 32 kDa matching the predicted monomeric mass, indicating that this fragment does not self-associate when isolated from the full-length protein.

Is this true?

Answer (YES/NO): NO